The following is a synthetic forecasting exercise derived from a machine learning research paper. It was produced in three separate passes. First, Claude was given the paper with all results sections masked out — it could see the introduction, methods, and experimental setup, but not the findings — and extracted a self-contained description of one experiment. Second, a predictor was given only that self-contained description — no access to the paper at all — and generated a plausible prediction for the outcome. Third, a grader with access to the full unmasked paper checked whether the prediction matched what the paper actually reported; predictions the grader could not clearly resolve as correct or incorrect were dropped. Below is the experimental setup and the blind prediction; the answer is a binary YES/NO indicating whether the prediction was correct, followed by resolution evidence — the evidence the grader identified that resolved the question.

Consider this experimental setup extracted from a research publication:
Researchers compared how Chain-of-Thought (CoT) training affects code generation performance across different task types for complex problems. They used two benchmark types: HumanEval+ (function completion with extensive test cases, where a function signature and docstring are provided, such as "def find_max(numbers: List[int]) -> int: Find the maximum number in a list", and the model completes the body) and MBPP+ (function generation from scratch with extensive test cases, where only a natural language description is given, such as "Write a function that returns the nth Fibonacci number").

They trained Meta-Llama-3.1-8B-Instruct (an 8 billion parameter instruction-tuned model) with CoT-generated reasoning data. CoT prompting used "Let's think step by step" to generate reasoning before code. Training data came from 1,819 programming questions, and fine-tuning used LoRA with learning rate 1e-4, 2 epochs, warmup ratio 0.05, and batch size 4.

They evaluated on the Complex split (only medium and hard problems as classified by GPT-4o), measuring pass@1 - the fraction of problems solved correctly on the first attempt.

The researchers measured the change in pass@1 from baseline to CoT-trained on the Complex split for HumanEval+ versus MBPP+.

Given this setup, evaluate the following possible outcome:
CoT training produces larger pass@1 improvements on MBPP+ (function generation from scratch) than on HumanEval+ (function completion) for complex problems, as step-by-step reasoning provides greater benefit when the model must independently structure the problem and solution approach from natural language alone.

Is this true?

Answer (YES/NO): YES